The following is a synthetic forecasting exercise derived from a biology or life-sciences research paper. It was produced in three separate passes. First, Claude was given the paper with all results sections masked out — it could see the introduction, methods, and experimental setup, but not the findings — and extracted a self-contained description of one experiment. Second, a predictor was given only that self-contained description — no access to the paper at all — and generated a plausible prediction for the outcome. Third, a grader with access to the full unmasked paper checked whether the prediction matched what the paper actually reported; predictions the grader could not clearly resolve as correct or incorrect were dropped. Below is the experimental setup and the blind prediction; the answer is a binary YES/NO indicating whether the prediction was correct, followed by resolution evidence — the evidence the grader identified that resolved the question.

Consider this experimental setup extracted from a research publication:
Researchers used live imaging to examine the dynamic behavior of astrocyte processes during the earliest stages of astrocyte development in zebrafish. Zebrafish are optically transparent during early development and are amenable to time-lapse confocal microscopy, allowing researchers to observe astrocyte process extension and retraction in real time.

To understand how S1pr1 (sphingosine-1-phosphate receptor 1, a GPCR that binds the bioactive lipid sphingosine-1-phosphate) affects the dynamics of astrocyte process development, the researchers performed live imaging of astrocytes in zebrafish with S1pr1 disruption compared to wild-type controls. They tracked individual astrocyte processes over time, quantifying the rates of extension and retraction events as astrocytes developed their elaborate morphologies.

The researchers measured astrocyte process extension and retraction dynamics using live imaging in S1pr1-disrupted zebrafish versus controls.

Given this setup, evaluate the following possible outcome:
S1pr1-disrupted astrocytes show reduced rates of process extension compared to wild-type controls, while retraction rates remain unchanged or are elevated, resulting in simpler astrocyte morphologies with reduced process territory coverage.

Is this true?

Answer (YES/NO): NO